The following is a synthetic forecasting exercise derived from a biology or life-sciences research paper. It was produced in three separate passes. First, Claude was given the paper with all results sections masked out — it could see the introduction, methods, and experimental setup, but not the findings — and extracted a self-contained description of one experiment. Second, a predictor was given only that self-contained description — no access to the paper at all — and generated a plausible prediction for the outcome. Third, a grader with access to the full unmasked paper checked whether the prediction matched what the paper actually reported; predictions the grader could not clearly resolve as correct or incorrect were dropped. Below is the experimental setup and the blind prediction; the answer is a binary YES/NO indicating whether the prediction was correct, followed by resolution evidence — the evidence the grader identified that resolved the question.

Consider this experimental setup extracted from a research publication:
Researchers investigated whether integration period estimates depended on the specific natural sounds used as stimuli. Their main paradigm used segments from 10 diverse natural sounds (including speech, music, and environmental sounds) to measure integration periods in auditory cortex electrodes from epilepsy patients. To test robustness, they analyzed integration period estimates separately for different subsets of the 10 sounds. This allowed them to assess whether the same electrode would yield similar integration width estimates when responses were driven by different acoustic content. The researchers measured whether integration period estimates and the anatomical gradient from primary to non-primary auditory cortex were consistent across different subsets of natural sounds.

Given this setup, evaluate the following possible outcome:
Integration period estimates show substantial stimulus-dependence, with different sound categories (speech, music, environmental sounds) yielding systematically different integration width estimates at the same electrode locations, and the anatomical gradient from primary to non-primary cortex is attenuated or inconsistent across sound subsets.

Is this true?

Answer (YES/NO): NO